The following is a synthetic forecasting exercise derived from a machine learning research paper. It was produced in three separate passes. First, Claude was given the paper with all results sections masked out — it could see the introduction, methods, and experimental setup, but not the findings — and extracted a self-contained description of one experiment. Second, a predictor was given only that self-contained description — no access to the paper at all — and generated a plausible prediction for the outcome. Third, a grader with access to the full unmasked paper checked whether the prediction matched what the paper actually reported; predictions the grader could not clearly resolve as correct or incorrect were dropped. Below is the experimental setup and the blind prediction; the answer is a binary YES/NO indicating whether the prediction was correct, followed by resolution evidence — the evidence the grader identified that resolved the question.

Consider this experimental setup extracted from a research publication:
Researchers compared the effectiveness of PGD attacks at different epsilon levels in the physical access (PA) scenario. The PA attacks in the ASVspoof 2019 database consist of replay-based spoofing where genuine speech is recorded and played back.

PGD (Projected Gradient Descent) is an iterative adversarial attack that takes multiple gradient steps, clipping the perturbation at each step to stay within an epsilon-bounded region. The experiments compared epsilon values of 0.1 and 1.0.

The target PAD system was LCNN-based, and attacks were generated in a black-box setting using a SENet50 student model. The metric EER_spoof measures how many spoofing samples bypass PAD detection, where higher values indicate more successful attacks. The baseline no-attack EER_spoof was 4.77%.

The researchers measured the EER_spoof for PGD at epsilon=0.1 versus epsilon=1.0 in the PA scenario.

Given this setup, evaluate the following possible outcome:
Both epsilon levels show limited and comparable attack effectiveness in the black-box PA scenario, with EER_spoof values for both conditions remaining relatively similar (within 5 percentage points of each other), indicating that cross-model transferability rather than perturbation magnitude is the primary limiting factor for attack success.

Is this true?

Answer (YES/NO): NO